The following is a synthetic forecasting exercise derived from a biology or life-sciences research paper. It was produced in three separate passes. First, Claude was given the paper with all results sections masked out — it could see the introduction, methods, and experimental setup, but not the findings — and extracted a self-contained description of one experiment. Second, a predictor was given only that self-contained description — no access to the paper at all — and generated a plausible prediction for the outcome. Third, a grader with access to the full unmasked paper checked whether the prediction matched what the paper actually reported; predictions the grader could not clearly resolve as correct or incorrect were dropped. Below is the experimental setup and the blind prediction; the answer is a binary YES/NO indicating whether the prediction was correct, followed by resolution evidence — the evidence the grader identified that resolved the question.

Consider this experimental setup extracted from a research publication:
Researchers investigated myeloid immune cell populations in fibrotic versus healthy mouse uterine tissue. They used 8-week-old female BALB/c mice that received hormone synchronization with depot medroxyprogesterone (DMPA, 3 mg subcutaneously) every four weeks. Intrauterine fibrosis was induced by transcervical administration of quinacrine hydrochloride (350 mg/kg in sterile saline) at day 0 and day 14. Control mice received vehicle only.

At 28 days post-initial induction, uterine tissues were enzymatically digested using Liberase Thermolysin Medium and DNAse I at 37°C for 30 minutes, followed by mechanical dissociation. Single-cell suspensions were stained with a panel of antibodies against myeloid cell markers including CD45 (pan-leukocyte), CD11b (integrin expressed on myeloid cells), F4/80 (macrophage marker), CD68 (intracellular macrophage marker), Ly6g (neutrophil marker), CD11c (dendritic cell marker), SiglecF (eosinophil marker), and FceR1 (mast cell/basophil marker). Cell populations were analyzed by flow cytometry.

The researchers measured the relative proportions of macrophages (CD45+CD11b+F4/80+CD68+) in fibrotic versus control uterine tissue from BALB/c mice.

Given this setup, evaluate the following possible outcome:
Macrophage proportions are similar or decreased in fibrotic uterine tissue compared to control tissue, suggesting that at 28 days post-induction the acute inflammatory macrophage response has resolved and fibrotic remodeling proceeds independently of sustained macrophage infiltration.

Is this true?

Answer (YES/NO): NO